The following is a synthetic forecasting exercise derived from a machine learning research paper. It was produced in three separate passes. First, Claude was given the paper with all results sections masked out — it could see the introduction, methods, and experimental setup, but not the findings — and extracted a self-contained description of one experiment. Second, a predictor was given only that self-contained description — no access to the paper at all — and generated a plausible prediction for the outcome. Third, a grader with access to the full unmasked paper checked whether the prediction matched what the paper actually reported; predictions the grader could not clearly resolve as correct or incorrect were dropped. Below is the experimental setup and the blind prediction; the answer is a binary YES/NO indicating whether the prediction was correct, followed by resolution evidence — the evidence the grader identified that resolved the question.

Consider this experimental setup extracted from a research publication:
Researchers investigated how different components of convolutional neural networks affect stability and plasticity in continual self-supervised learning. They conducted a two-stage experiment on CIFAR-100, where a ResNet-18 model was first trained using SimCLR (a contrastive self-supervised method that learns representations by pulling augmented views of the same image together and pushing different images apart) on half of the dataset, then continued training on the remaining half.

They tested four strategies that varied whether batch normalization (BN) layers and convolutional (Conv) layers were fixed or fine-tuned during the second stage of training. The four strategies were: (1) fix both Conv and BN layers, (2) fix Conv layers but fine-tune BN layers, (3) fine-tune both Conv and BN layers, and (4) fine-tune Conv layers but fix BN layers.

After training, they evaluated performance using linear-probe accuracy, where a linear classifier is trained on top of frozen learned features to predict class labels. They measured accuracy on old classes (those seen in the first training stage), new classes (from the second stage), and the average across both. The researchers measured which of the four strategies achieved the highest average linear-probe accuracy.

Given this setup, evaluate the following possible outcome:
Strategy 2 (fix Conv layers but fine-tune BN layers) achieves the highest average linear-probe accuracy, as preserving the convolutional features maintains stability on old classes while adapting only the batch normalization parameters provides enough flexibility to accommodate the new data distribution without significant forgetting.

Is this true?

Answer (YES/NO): NO